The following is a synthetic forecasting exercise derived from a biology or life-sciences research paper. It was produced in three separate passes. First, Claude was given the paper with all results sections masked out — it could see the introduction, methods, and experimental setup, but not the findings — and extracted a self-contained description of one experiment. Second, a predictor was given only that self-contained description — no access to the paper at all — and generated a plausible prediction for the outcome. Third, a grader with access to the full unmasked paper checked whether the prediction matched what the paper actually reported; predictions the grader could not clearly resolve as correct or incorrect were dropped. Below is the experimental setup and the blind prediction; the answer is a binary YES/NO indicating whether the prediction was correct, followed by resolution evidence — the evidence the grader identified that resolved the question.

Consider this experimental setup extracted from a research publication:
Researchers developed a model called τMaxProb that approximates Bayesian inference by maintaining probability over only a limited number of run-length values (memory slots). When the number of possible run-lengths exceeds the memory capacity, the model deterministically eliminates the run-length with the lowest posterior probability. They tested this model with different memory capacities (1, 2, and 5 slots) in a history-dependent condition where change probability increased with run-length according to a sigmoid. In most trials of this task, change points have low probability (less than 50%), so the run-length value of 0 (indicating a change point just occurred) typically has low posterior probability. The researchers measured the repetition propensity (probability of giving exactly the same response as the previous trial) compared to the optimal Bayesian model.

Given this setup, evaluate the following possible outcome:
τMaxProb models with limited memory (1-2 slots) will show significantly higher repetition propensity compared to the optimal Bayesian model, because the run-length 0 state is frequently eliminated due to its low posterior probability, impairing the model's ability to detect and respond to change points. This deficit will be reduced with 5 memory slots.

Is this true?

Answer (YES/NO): NO